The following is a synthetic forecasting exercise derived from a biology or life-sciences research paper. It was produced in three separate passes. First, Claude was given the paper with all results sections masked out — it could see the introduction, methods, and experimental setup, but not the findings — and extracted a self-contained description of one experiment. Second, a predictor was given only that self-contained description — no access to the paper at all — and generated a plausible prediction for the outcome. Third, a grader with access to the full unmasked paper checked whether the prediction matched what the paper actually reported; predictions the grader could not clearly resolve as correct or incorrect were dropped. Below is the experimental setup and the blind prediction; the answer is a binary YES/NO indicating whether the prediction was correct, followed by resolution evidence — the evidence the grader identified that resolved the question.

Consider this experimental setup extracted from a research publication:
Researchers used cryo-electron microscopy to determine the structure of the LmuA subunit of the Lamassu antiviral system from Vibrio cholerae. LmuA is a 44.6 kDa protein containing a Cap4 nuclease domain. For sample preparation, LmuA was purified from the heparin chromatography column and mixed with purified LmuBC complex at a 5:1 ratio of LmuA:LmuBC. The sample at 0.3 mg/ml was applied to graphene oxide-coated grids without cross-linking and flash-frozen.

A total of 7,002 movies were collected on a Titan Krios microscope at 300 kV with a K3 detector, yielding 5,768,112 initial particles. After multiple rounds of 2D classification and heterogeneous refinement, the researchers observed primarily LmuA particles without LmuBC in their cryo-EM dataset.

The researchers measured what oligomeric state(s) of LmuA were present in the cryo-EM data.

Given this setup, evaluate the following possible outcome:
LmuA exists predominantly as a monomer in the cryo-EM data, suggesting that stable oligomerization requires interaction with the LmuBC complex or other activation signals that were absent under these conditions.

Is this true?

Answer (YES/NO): NO